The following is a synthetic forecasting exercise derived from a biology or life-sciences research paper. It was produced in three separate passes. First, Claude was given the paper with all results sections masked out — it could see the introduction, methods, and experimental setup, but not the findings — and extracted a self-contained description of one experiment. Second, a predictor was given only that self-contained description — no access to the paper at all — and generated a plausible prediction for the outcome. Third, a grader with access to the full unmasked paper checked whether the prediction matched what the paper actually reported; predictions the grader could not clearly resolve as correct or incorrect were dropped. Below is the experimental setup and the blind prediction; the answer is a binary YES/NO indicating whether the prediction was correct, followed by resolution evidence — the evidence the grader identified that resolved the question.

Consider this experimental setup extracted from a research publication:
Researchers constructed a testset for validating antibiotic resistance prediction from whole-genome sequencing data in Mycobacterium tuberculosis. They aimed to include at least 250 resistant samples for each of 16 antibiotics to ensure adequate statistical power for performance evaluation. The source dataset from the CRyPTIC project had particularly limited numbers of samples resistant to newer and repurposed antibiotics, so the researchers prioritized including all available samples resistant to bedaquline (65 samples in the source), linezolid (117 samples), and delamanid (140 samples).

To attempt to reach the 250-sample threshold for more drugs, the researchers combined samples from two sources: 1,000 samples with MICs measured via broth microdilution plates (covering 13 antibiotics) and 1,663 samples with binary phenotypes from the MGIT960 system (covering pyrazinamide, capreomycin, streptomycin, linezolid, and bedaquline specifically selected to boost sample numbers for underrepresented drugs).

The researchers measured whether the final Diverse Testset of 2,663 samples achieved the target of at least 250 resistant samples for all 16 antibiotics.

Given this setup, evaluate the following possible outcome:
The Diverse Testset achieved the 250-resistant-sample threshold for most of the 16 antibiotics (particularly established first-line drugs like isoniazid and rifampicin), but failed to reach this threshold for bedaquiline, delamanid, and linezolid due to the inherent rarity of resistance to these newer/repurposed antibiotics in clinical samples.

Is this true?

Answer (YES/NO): NO